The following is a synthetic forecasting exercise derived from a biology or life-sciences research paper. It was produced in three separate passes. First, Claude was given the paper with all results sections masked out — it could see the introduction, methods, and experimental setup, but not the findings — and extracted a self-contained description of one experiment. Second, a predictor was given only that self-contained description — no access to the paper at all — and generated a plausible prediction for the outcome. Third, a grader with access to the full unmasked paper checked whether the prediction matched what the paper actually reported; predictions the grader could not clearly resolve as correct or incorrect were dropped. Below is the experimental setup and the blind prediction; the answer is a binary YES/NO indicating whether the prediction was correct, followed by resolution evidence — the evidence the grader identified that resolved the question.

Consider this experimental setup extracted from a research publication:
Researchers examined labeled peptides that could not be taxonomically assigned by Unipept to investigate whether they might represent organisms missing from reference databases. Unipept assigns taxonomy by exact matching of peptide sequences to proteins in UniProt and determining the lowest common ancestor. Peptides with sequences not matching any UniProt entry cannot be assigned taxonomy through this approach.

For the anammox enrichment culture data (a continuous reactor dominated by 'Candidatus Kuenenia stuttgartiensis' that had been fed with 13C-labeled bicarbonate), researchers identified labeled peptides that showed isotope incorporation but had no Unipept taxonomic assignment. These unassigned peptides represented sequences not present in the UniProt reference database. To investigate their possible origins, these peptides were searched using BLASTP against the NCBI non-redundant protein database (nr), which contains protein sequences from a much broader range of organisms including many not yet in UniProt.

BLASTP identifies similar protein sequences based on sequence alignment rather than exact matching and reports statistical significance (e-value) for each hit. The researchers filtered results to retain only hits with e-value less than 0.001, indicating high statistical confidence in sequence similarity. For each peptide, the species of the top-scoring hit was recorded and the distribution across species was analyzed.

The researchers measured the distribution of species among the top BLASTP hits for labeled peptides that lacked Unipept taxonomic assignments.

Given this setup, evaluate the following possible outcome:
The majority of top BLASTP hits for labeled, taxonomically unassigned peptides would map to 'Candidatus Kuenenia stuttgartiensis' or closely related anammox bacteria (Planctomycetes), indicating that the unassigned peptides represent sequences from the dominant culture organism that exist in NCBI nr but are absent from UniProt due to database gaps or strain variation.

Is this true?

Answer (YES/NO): YES